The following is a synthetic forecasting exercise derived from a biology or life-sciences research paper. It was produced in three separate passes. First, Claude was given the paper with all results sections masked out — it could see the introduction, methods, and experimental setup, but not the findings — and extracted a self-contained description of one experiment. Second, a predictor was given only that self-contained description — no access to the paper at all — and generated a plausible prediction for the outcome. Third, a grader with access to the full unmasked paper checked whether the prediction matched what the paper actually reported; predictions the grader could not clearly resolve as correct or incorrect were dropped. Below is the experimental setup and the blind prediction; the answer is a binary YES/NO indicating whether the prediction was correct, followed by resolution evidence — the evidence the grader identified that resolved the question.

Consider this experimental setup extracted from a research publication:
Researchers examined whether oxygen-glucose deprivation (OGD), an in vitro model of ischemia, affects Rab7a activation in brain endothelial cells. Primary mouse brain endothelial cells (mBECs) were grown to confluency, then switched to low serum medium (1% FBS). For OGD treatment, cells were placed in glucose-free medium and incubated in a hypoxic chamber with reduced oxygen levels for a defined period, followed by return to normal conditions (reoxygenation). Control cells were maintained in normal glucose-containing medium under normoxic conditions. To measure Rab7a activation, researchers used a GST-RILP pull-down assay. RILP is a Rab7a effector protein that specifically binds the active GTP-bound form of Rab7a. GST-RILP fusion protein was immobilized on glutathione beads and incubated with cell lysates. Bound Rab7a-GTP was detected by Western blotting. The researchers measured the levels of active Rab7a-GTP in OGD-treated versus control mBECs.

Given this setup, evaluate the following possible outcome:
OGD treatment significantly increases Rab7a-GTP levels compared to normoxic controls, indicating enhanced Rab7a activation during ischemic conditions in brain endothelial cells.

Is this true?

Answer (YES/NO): NO